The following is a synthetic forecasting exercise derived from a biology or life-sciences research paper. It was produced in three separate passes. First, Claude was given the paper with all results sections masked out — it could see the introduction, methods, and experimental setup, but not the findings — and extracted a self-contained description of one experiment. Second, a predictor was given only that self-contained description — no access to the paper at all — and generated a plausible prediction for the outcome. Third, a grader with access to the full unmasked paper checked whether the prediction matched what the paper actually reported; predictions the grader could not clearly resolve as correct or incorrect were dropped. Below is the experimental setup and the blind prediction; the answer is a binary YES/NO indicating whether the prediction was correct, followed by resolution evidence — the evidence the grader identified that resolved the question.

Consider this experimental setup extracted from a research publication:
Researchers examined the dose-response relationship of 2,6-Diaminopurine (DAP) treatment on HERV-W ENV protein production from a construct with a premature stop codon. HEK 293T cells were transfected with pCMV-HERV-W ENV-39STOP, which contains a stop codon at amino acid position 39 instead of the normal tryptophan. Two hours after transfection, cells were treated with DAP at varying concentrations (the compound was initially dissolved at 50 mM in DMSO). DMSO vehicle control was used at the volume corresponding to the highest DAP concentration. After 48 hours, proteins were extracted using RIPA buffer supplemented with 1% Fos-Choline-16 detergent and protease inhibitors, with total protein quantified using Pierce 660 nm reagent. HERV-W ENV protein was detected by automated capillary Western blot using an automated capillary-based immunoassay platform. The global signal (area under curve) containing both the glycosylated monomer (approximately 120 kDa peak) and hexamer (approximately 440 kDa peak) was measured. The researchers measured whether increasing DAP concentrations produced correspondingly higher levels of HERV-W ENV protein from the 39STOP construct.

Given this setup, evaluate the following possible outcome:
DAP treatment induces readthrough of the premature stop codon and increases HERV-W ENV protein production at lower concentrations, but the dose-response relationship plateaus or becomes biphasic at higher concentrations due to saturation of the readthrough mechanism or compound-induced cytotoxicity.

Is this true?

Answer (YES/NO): YES